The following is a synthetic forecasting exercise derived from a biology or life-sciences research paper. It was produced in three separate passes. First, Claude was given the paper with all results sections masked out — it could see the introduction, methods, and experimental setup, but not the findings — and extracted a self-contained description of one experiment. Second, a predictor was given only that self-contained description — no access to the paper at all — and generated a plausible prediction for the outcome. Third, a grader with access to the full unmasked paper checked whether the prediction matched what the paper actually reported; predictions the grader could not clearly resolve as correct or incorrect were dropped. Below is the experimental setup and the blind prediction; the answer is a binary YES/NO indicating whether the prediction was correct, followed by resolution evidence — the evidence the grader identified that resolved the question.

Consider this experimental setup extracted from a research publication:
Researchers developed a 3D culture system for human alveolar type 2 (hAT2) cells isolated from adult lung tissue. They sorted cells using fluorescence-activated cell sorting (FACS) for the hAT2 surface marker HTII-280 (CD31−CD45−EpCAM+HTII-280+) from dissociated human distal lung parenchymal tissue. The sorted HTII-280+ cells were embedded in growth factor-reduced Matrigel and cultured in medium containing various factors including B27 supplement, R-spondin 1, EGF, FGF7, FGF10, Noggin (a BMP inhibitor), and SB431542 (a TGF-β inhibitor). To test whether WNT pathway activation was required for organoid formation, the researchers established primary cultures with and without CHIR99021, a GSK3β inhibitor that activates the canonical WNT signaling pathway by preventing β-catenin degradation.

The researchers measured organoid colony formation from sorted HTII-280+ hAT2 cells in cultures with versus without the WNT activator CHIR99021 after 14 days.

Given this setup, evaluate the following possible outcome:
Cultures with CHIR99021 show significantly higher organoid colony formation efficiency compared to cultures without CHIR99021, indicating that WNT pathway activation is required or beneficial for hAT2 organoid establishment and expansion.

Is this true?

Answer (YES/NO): YES